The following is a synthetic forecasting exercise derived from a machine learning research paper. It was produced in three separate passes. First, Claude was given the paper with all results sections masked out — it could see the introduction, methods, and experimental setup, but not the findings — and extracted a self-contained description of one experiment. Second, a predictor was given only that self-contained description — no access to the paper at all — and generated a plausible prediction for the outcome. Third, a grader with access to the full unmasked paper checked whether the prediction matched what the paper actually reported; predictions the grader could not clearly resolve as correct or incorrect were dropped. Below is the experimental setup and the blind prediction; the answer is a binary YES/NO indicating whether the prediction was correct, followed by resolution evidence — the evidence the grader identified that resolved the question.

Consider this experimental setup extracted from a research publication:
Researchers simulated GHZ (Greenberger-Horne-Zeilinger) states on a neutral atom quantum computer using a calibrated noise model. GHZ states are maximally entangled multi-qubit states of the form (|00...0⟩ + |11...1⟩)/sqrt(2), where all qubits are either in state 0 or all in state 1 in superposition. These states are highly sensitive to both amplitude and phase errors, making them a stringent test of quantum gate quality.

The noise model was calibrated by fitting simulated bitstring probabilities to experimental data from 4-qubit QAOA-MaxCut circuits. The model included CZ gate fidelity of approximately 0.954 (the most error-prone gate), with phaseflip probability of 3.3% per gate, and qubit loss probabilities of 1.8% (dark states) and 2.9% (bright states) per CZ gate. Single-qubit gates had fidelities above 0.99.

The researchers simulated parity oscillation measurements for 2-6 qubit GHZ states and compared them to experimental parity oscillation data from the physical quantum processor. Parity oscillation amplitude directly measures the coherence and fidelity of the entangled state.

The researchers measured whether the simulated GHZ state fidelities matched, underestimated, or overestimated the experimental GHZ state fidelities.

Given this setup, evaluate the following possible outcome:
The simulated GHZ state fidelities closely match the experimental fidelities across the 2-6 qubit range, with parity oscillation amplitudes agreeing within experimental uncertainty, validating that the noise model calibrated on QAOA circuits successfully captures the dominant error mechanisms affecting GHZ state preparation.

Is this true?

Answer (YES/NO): NO